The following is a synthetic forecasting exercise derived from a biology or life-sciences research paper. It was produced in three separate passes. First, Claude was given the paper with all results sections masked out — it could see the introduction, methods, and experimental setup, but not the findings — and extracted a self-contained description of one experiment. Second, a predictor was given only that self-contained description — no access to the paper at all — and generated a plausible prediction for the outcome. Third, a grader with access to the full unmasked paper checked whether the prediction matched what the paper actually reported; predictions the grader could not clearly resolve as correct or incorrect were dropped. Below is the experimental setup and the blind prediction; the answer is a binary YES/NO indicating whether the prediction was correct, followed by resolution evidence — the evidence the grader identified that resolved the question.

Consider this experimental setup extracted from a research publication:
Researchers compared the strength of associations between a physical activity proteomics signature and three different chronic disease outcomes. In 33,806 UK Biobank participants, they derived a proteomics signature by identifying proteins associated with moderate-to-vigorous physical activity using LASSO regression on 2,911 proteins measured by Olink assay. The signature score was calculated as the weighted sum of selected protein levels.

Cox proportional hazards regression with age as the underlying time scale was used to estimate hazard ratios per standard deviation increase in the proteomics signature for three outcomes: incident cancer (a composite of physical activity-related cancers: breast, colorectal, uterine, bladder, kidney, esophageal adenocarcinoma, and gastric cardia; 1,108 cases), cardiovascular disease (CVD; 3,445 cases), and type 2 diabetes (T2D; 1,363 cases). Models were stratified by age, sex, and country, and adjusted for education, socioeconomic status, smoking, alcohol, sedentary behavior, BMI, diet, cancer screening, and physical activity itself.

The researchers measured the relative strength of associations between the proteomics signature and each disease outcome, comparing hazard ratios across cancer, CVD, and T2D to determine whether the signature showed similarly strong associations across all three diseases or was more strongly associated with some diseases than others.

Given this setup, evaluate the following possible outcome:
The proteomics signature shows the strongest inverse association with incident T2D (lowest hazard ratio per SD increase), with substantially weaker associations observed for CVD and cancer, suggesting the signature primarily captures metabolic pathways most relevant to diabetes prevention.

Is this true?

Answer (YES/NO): YES